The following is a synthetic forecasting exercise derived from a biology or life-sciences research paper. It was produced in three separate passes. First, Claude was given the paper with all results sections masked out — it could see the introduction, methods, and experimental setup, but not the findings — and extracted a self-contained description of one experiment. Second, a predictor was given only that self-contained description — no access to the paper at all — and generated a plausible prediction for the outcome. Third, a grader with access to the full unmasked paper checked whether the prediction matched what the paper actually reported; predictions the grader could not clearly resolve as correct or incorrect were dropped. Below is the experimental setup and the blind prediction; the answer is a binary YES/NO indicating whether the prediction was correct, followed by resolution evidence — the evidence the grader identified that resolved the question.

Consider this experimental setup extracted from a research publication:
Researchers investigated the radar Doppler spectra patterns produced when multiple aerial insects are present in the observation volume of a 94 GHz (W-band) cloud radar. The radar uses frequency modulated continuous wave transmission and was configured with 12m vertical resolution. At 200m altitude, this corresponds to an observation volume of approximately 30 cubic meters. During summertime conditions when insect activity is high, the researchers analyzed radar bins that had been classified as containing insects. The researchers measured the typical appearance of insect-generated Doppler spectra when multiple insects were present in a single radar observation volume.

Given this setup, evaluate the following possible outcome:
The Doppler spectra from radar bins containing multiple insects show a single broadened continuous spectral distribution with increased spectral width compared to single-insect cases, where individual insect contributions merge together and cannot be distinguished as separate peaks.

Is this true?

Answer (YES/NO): NO